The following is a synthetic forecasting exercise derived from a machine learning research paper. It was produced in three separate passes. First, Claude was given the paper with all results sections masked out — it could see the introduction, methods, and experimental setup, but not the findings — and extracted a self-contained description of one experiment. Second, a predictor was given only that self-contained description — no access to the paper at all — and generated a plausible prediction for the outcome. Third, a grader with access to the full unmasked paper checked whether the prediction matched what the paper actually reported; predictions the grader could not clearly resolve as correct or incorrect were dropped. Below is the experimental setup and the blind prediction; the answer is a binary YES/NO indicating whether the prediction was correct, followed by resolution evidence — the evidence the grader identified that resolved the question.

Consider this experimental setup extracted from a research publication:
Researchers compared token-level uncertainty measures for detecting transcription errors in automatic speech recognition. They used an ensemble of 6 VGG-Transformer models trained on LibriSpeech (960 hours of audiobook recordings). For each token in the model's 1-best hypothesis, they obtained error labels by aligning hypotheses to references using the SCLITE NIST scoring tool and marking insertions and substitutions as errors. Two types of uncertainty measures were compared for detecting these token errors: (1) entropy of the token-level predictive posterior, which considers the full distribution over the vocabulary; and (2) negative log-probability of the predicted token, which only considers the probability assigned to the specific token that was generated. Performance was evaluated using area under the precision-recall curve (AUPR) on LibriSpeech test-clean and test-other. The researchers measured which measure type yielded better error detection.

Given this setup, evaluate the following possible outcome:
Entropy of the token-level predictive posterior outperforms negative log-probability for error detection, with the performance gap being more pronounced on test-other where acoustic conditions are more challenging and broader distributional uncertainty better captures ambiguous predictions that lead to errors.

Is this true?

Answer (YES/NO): NO